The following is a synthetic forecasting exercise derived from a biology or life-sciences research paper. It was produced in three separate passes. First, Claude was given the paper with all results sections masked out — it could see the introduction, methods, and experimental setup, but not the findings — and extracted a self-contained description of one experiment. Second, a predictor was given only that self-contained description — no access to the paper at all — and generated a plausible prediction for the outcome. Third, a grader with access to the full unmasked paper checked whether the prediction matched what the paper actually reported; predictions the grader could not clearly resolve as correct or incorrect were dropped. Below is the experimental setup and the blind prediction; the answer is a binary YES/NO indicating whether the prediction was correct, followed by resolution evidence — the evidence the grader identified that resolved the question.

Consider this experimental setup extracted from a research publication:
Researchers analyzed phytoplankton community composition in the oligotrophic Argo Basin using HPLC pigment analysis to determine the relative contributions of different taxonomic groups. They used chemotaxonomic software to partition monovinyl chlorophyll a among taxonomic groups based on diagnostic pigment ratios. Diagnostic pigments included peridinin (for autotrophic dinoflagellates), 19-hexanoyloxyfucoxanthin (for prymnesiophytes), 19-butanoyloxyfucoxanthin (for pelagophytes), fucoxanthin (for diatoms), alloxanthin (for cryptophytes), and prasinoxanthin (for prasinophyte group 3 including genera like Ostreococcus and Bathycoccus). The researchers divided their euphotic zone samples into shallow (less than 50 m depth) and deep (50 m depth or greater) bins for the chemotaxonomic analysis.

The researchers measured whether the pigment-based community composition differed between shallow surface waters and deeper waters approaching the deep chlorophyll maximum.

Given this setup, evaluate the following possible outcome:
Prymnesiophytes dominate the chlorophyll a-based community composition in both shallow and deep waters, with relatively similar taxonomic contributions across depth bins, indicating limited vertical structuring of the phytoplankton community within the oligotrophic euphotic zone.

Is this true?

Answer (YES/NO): NO